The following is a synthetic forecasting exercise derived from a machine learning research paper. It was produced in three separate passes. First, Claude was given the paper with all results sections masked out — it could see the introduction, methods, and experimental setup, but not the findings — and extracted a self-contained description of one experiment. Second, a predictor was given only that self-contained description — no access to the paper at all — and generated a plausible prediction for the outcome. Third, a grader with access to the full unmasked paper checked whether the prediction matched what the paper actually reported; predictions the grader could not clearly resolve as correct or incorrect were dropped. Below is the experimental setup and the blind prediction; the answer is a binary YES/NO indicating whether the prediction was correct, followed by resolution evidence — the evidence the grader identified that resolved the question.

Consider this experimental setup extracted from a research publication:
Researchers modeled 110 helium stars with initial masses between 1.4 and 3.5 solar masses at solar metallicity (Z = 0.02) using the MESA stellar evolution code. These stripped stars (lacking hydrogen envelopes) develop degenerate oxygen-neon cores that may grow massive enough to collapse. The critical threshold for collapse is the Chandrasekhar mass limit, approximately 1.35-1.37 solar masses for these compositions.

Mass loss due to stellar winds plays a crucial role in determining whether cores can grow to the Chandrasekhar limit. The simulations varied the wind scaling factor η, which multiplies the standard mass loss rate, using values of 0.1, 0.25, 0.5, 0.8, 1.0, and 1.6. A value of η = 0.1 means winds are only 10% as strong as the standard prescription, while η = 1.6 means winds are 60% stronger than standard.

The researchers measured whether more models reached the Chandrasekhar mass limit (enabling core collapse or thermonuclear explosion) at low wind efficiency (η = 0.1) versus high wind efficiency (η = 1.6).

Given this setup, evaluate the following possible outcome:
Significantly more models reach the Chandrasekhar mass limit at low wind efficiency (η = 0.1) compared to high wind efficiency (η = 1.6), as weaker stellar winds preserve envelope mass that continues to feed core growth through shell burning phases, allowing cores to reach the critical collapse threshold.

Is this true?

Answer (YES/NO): NO